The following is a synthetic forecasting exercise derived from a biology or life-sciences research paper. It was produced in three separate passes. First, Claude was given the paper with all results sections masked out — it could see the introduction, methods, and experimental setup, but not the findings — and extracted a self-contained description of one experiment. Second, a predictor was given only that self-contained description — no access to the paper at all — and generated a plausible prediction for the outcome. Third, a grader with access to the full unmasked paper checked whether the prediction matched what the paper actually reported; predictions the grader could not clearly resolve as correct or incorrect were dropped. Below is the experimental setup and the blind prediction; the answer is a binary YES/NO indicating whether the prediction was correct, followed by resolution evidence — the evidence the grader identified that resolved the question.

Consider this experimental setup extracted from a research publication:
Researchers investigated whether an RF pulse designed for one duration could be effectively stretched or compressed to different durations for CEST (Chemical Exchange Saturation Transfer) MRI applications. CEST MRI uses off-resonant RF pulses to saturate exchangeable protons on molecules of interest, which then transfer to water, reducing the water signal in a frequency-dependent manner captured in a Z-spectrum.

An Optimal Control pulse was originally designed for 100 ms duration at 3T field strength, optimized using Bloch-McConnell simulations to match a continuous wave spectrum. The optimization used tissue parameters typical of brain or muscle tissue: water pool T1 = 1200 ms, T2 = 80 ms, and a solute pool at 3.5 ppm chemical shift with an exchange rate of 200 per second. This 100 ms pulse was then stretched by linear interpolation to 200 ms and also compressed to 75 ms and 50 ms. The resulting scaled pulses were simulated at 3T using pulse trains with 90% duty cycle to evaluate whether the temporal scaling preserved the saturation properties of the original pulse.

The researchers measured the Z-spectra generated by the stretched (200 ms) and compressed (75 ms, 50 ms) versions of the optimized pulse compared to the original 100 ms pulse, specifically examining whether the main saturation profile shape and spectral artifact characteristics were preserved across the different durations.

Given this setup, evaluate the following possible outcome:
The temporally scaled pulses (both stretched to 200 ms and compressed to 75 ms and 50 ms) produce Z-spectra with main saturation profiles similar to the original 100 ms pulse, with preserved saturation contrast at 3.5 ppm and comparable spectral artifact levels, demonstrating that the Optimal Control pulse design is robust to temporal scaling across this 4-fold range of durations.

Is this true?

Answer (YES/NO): NO